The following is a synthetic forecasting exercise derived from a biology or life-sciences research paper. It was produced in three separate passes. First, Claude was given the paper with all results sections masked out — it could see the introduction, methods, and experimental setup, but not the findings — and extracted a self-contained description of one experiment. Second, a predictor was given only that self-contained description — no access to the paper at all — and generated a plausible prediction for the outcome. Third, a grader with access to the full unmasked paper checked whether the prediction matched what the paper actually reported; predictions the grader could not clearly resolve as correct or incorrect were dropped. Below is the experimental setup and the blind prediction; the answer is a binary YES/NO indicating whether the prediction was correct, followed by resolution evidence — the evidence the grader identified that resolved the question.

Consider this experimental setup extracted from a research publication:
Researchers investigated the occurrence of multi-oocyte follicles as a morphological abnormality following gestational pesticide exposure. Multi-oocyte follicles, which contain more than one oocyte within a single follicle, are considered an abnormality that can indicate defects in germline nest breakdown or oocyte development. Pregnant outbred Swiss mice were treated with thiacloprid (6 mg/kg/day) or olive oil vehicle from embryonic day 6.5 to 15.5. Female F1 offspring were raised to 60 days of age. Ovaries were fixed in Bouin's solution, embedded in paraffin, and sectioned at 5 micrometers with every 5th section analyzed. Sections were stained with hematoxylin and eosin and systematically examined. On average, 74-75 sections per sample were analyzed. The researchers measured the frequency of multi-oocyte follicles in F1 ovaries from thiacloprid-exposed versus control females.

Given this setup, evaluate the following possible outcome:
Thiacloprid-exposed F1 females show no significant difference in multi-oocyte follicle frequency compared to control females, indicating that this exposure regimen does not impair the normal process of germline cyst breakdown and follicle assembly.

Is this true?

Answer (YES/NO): NO